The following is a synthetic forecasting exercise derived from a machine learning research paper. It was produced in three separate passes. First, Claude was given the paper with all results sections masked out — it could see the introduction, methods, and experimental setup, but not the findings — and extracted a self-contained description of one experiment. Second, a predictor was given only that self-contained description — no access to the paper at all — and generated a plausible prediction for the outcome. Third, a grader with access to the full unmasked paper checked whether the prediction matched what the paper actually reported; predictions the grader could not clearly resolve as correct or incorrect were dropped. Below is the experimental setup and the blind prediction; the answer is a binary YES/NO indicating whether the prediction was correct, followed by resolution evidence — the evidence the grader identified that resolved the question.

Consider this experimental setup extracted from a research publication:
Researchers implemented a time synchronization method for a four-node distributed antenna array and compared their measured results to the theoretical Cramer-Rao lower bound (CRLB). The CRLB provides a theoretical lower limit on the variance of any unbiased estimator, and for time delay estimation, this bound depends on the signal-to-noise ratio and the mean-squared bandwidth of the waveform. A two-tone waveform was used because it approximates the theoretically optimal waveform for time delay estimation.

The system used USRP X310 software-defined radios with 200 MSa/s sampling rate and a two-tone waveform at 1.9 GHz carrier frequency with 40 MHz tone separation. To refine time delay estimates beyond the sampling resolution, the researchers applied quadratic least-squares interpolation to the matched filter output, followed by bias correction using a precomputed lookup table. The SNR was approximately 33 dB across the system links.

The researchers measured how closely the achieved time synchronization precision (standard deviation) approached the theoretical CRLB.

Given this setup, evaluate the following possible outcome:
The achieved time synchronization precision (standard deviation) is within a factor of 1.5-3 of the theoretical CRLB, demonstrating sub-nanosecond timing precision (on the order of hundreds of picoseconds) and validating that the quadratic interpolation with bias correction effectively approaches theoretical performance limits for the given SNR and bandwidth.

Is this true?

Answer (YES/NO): NO